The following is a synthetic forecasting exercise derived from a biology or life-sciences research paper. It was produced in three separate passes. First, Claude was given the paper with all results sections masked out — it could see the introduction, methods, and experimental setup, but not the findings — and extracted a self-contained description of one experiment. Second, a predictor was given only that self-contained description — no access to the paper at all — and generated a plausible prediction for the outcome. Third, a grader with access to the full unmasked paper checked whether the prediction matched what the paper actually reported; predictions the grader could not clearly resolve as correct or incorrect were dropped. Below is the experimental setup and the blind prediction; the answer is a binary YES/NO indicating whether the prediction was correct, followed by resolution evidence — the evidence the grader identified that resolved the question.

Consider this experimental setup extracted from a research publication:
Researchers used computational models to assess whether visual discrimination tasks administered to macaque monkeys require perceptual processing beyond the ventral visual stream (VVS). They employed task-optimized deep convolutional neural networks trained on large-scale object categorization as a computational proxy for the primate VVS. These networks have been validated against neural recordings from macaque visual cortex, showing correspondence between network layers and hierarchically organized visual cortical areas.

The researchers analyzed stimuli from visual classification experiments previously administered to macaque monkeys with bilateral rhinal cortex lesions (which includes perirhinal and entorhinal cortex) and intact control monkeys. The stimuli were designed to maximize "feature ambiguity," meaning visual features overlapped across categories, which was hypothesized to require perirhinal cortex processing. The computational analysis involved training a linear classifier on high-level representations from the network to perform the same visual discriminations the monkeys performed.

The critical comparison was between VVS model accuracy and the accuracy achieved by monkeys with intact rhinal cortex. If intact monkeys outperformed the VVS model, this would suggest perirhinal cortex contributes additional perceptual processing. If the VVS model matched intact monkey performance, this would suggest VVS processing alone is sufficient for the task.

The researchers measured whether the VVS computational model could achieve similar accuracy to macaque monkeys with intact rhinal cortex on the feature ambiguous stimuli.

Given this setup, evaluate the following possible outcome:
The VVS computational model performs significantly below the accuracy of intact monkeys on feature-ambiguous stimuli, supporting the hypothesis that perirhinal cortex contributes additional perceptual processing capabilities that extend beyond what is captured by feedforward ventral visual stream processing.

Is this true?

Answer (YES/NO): NO